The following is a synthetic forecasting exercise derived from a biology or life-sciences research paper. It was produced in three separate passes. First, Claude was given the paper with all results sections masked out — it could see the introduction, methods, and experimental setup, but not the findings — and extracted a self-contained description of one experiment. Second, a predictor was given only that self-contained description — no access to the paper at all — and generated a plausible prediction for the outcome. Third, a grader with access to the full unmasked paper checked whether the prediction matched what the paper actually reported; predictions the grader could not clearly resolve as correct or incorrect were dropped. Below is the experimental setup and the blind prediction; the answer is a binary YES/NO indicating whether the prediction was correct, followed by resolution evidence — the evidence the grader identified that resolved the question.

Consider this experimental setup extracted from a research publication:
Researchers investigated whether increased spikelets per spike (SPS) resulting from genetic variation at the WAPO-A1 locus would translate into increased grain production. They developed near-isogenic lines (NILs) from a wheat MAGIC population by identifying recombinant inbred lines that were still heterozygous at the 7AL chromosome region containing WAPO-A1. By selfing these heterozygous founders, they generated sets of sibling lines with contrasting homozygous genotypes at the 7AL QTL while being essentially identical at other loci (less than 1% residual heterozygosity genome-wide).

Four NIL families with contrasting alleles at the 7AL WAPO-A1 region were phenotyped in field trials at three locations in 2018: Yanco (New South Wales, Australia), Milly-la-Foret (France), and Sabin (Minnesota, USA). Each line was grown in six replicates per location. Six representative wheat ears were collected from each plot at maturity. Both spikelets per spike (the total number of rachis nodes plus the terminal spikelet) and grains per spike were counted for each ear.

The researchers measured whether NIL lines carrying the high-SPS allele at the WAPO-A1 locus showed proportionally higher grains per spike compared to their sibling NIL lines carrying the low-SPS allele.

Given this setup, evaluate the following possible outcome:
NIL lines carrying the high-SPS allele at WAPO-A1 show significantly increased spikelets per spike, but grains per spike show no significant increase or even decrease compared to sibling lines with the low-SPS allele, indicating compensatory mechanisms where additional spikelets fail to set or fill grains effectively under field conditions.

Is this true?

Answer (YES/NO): YES